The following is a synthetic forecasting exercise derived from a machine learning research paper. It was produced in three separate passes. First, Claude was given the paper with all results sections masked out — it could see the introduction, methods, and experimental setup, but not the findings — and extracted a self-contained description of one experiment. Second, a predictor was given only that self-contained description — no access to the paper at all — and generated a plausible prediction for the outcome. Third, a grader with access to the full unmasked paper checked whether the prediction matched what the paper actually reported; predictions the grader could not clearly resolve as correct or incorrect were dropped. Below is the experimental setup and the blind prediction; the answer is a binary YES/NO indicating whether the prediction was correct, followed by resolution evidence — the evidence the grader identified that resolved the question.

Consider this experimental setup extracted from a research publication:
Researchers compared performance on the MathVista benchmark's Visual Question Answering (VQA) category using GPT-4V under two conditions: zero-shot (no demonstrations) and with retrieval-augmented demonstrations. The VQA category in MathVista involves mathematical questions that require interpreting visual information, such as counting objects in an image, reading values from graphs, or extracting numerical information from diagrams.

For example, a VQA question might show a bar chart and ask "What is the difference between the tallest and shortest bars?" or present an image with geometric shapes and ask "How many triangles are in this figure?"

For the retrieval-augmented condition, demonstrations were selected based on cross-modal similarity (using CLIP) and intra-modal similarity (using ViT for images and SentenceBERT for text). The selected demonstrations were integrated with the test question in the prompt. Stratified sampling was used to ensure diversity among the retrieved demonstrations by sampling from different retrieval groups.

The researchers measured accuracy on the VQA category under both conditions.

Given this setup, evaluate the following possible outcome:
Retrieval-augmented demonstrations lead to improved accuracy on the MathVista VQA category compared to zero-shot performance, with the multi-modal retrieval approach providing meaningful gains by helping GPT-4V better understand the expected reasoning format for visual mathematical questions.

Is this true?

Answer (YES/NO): NO